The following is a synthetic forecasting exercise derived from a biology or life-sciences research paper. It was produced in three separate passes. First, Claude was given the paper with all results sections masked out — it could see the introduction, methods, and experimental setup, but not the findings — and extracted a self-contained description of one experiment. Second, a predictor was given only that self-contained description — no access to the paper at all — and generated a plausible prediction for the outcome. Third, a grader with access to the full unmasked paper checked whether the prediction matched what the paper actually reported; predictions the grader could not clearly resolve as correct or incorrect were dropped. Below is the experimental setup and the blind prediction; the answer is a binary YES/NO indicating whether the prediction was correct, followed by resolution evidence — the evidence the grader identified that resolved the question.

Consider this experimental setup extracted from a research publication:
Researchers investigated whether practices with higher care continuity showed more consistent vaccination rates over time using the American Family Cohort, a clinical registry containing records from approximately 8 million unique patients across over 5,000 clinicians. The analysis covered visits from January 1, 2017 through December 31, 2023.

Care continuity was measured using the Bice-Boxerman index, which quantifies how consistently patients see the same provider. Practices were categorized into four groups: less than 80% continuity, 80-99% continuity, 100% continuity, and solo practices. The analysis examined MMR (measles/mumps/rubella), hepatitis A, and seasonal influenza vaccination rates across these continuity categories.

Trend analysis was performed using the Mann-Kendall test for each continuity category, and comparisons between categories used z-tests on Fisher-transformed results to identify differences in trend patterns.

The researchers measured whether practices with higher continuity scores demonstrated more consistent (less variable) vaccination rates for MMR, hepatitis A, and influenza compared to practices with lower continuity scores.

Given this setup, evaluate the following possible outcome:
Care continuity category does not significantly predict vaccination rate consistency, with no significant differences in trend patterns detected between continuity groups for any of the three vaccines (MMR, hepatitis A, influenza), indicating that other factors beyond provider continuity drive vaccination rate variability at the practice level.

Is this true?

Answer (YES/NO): NO